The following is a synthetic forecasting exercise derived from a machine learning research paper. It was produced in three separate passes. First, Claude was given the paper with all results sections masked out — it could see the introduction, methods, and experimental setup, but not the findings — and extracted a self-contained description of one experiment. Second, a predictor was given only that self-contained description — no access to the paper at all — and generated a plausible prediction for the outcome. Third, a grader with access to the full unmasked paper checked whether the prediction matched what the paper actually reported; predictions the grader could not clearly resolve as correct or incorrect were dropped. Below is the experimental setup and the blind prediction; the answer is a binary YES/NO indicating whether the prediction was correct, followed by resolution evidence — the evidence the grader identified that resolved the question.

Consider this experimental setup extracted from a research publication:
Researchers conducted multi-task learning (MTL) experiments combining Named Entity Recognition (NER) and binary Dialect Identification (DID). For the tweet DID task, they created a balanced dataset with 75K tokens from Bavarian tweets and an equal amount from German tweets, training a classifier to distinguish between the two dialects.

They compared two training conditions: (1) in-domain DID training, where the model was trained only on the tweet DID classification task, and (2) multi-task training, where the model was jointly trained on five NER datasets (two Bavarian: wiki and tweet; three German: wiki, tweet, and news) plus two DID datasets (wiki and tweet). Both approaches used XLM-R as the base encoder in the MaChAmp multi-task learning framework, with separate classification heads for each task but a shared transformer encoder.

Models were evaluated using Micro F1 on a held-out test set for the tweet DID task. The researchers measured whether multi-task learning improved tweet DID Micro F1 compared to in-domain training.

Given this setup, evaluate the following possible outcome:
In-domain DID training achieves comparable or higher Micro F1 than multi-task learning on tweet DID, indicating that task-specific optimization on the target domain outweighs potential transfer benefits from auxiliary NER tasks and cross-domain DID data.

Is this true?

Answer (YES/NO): NO